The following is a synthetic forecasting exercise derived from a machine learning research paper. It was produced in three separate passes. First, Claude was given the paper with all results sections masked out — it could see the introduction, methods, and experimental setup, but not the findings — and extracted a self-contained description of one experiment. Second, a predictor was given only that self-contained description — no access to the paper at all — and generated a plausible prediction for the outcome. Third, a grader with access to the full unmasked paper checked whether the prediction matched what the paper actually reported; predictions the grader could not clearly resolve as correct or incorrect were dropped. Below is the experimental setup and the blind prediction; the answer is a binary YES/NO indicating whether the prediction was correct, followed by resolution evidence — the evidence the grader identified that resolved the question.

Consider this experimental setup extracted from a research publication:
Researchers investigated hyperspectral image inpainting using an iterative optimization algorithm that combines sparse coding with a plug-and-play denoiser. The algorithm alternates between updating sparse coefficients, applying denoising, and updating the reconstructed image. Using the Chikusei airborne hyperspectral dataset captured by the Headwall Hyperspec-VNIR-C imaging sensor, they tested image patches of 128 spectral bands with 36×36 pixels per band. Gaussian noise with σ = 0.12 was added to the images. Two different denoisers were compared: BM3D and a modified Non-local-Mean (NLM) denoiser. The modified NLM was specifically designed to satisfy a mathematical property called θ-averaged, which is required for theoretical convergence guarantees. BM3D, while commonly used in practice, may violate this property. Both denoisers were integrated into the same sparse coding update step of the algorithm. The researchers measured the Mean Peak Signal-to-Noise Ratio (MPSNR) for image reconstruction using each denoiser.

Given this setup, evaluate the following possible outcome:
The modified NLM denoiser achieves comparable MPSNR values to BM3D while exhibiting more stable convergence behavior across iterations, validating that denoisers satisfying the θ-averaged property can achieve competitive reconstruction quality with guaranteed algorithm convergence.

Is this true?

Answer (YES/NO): NO